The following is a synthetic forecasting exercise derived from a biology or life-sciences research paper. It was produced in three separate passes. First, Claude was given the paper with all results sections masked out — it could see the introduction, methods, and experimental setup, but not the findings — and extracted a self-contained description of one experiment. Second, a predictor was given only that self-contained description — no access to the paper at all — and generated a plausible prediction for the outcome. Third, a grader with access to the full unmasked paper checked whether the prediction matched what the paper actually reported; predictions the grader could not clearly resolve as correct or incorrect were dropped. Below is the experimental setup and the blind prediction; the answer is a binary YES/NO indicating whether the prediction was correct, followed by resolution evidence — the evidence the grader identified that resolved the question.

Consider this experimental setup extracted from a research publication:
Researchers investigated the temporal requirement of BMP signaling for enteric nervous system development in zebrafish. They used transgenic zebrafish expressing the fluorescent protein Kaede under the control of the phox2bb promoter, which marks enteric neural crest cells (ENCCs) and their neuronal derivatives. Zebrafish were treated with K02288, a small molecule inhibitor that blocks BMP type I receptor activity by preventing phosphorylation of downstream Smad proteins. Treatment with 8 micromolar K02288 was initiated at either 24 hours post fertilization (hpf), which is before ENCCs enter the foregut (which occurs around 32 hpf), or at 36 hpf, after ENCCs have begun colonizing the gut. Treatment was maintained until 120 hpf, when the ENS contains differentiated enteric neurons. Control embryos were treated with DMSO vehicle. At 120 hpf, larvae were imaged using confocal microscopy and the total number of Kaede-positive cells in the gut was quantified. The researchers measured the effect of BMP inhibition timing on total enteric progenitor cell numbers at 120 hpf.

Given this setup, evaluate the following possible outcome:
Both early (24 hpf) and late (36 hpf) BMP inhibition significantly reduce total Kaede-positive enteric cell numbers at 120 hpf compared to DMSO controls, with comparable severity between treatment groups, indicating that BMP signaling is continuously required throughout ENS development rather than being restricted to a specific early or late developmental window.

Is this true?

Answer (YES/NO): NO